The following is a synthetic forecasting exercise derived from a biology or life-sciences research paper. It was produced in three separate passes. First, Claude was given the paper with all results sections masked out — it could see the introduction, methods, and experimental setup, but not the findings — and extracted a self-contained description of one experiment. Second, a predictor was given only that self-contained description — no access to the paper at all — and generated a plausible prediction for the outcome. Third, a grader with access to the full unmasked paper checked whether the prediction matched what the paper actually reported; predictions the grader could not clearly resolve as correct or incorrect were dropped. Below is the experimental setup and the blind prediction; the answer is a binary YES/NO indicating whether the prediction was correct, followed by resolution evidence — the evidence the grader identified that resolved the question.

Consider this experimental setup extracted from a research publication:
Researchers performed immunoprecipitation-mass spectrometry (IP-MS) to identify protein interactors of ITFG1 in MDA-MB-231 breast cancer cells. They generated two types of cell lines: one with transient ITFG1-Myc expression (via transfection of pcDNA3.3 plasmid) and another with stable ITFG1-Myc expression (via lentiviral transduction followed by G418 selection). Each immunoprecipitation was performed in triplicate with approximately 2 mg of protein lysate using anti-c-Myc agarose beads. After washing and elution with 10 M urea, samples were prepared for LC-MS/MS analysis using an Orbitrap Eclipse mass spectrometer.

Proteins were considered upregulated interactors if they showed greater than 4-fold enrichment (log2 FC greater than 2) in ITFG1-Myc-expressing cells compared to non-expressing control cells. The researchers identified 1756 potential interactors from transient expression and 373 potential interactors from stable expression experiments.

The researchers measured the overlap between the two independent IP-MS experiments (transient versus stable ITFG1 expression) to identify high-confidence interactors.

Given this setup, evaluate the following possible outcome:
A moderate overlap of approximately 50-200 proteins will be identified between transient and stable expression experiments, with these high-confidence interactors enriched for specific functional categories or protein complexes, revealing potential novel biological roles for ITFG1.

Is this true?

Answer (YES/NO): YES